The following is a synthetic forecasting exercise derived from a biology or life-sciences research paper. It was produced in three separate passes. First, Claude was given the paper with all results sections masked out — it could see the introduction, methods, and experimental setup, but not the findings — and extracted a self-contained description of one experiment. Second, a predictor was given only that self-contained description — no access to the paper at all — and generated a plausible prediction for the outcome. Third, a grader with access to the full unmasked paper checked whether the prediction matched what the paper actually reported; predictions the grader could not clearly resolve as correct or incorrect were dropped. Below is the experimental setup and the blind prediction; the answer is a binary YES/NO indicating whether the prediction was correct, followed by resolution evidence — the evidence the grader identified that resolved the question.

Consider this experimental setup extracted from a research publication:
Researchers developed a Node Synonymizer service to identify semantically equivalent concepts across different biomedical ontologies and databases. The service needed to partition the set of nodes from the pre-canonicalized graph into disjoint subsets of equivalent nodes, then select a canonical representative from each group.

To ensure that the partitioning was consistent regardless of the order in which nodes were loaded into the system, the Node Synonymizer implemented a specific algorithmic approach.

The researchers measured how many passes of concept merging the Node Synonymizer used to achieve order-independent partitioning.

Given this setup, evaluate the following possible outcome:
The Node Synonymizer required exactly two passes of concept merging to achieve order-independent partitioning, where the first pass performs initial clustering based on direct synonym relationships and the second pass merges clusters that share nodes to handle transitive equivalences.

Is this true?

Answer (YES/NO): NO